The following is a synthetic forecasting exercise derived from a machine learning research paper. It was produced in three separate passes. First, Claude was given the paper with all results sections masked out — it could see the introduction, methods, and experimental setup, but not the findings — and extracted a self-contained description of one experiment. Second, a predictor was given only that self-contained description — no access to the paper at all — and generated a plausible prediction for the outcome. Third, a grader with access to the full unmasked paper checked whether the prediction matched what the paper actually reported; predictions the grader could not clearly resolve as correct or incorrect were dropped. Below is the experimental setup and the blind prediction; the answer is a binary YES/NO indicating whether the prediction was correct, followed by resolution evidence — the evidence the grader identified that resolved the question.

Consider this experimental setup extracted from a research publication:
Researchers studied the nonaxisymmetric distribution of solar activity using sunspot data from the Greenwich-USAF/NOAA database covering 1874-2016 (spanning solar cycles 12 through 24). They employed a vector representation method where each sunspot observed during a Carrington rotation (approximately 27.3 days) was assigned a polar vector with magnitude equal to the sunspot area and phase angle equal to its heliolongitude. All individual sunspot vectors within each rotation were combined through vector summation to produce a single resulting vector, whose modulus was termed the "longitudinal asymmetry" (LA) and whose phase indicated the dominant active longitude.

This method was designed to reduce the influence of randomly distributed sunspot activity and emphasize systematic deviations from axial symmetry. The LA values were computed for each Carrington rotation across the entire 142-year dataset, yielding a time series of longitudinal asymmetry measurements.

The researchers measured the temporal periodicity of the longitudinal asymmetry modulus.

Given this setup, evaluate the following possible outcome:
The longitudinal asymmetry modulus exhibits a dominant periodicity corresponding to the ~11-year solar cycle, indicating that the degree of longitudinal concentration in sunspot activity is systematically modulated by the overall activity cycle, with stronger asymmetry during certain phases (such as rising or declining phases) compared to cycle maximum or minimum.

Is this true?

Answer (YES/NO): NO